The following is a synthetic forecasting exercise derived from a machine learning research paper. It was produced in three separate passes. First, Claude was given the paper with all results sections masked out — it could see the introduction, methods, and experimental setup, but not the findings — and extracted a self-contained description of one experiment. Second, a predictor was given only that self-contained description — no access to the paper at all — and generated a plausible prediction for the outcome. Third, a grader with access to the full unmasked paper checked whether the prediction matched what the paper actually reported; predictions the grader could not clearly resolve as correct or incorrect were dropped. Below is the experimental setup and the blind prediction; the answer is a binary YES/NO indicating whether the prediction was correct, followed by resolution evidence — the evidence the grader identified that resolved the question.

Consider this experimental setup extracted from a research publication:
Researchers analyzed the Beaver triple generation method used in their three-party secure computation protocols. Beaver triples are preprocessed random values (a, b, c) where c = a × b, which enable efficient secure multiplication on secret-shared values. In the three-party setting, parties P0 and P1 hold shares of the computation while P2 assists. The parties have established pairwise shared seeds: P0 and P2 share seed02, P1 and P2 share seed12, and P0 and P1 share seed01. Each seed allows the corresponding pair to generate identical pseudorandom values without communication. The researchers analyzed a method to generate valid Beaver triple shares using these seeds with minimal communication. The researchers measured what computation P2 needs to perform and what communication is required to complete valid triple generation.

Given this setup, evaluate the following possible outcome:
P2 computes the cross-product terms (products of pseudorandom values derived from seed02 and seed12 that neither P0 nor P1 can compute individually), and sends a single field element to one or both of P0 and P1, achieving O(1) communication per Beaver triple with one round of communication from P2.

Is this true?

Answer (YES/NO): YES